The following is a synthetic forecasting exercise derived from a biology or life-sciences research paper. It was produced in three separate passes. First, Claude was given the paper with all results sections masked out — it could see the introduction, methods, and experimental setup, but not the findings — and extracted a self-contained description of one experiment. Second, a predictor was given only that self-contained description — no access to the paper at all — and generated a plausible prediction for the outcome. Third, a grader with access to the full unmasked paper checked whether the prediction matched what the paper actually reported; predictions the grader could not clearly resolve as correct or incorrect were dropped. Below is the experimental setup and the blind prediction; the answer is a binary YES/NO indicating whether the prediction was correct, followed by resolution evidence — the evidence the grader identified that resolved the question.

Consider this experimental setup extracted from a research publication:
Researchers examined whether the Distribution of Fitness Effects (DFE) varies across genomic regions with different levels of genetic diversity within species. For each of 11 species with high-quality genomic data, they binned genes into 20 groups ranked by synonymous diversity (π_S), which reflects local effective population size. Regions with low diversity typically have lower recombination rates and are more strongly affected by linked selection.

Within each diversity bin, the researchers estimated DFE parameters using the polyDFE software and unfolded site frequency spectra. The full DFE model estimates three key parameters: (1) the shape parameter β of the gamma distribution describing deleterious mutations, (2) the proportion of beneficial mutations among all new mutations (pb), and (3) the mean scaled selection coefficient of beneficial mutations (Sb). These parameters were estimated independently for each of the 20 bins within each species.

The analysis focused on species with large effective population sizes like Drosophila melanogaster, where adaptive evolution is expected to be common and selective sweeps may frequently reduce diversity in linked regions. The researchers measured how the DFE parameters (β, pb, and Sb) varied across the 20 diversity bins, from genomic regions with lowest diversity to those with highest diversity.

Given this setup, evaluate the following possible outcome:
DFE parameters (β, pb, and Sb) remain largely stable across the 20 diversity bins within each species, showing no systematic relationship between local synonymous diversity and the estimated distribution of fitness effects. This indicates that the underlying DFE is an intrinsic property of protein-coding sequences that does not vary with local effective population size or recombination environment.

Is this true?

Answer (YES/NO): NO